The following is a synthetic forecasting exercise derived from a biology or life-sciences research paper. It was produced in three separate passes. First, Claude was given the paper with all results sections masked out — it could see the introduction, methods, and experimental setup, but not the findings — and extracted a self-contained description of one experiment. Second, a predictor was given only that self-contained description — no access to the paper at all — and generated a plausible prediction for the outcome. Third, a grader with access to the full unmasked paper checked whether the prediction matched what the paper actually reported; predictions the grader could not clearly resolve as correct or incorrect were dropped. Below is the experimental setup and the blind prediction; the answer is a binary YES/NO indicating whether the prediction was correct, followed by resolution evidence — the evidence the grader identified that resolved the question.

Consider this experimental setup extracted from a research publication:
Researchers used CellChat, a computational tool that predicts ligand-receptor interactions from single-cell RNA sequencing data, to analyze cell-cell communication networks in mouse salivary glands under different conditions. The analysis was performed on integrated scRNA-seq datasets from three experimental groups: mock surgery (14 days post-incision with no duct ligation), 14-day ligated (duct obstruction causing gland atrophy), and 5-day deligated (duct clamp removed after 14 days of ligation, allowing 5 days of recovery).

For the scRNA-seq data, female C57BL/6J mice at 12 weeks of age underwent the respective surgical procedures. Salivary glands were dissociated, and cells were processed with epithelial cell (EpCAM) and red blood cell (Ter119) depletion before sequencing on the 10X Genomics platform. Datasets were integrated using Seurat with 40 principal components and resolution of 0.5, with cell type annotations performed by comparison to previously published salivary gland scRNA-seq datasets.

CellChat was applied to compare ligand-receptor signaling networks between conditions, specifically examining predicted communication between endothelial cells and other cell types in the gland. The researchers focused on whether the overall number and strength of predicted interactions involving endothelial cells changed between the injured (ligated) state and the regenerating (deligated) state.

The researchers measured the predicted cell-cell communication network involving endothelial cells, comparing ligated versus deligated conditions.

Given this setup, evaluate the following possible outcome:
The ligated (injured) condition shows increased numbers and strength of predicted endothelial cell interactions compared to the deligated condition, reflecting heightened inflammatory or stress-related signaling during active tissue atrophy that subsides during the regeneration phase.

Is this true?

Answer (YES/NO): NO